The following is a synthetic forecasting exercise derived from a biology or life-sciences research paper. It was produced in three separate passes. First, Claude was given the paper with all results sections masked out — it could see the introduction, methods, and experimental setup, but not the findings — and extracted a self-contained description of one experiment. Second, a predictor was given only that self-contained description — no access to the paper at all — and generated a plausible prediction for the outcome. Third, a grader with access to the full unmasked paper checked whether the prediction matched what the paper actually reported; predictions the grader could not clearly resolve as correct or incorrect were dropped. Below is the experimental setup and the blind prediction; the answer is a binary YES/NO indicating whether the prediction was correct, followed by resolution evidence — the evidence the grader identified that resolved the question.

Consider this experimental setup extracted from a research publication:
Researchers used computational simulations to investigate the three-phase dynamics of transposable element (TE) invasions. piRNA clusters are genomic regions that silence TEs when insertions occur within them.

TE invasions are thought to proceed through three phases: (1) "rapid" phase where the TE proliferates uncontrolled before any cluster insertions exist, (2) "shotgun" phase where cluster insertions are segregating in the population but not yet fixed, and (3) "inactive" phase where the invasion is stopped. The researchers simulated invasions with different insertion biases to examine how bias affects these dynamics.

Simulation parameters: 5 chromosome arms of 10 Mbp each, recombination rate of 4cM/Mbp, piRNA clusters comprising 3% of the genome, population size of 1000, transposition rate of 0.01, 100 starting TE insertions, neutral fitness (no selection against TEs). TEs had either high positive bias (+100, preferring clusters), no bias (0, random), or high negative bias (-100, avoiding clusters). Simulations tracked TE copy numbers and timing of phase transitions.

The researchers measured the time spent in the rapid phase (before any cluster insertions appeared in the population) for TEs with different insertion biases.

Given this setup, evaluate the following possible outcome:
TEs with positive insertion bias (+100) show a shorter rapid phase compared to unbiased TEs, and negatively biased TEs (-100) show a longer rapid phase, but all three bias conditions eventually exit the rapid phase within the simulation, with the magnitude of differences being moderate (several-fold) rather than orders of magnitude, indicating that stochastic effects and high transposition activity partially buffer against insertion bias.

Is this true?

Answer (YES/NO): NO